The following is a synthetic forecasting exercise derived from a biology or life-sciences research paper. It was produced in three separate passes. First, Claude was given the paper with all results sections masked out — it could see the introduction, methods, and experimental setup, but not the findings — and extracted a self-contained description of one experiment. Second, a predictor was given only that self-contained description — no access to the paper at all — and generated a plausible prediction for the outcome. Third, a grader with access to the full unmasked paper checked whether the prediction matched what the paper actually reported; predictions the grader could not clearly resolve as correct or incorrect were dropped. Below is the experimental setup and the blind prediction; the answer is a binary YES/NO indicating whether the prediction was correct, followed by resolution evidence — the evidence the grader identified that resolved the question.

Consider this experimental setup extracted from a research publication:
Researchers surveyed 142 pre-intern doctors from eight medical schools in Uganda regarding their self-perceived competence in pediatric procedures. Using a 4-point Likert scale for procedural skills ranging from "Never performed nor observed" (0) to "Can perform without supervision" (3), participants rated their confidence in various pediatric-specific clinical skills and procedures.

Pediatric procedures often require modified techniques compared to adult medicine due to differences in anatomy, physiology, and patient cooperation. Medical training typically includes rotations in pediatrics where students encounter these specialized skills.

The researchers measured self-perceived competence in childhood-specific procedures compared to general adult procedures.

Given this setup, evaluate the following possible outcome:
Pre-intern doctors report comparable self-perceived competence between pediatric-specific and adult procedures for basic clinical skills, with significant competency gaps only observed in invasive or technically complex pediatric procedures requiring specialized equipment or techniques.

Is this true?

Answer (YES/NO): NO